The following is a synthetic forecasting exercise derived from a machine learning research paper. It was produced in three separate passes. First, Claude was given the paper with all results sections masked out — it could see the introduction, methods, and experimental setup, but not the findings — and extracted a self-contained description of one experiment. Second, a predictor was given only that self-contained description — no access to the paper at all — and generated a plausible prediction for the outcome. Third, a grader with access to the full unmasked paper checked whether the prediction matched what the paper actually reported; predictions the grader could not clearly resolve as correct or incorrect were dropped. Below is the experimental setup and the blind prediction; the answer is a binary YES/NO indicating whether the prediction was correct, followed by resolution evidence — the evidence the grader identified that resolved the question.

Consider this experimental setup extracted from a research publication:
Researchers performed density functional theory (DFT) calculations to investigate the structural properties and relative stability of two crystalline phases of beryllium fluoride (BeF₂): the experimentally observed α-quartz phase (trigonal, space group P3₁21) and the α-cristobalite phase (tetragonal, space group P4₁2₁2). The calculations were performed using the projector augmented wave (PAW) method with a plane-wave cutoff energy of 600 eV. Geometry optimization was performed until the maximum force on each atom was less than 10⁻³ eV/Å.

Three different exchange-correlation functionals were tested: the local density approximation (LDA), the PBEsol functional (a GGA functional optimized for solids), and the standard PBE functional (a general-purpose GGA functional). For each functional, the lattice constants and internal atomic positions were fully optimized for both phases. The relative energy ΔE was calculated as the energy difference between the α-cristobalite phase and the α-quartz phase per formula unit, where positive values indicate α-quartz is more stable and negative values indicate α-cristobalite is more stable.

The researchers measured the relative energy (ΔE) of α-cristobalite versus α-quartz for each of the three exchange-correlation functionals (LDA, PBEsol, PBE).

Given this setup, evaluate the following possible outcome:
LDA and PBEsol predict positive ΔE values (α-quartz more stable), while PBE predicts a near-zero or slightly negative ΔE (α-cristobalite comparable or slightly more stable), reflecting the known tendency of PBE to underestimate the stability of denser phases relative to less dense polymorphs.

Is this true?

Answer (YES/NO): NO